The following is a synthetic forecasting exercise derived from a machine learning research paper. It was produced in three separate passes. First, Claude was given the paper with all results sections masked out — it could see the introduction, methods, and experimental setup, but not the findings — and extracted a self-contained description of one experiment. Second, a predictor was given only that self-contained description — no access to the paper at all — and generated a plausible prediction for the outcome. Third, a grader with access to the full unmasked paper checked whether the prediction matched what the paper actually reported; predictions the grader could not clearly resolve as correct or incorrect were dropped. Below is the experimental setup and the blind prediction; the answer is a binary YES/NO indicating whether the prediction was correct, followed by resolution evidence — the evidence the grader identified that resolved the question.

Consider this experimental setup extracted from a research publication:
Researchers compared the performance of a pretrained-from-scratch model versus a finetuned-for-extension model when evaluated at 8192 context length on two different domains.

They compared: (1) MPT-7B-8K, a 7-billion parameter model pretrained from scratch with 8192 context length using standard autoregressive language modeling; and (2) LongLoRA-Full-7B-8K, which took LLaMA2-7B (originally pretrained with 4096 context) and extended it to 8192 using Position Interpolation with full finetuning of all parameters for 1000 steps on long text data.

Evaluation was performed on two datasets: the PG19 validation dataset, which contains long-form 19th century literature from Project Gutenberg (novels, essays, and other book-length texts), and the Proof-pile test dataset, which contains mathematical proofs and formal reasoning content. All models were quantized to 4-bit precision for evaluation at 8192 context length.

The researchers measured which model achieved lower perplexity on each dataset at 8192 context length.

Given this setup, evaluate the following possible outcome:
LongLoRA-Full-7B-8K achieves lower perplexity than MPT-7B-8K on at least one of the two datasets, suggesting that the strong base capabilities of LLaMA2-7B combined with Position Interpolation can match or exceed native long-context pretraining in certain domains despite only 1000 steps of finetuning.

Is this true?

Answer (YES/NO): YES